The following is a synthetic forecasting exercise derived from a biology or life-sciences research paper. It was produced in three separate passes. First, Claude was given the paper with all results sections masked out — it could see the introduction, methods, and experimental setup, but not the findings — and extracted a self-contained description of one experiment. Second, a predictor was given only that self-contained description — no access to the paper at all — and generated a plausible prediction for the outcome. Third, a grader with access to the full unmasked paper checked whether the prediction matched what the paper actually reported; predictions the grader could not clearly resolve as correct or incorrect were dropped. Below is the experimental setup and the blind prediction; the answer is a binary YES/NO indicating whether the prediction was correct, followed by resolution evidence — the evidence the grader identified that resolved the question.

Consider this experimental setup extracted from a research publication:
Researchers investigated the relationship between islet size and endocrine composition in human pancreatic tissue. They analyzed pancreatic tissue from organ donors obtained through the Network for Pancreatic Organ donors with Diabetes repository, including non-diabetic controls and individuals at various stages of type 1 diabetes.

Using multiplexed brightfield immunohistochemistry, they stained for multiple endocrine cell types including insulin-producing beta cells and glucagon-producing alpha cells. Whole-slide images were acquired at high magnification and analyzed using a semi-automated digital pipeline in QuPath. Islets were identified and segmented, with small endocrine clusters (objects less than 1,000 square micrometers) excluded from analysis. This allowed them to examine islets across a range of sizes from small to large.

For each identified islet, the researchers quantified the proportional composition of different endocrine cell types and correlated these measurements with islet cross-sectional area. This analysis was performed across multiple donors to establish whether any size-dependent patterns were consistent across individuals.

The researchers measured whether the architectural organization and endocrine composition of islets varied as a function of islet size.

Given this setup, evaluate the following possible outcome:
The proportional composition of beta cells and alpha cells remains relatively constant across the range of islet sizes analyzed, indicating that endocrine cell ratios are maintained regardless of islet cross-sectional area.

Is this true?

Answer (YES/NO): NO